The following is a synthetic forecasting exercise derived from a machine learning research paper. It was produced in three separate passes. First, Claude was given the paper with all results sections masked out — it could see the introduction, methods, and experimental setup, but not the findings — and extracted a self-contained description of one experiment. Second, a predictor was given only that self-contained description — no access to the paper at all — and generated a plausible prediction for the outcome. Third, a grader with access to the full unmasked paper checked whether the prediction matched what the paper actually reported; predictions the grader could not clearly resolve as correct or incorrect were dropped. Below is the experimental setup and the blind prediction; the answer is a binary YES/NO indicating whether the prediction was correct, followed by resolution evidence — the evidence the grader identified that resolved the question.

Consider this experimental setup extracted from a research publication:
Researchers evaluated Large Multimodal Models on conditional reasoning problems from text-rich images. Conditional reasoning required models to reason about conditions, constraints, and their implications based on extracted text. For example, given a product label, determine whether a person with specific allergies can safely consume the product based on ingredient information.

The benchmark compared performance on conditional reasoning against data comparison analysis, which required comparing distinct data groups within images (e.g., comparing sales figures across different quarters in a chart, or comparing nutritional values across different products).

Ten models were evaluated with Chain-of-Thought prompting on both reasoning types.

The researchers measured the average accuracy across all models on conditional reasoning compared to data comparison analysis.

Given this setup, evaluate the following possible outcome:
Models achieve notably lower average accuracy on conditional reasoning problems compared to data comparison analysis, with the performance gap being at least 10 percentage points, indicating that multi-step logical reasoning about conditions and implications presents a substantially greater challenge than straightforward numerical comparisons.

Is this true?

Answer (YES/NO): NO